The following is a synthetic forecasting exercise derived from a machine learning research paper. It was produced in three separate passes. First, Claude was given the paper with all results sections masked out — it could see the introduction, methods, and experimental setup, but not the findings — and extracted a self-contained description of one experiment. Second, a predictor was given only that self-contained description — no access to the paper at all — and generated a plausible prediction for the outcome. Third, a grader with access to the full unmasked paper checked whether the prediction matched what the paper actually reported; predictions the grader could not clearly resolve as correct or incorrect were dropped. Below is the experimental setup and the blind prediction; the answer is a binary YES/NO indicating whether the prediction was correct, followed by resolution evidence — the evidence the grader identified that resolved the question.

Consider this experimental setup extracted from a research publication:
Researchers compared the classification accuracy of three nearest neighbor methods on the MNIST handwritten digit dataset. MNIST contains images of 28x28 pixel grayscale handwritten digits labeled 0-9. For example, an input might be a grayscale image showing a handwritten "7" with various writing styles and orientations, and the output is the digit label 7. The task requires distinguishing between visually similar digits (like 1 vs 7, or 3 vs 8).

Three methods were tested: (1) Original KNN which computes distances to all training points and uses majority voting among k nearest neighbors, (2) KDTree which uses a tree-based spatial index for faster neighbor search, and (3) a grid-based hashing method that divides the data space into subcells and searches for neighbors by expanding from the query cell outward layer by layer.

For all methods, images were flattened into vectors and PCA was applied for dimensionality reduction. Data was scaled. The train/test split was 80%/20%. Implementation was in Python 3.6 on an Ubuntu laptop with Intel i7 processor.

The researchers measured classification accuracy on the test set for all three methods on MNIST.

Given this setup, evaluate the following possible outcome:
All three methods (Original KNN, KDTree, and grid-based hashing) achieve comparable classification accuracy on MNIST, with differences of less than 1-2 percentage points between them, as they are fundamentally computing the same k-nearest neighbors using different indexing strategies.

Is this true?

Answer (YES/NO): YES